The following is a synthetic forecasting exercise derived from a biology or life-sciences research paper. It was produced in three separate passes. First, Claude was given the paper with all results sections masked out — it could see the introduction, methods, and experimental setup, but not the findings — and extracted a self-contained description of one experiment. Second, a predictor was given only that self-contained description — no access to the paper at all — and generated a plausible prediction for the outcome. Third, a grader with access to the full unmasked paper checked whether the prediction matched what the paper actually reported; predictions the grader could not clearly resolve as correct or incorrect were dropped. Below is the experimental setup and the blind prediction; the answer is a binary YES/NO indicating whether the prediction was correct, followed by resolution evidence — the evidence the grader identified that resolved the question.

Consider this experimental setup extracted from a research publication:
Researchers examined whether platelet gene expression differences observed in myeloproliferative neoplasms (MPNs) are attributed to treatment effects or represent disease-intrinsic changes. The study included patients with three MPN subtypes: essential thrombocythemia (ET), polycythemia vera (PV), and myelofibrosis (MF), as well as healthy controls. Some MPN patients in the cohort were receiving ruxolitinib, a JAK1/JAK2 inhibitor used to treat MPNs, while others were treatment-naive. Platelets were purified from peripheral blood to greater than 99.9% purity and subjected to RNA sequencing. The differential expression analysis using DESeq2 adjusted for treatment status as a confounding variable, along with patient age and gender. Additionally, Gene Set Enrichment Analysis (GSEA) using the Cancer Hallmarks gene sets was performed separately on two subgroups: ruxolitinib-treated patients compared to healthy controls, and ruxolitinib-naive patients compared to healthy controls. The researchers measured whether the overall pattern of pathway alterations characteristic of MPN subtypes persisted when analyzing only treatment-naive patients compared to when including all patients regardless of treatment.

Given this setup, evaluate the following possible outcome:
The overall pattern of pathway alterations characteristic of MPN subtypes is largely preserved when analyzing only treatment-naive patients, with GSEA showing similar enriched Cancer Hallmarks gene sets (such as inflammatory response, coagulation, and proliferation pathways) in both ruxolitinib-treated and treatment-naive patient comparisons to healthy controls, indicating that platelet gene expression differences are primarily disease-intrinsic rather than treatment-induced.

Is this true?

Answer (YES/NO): NO